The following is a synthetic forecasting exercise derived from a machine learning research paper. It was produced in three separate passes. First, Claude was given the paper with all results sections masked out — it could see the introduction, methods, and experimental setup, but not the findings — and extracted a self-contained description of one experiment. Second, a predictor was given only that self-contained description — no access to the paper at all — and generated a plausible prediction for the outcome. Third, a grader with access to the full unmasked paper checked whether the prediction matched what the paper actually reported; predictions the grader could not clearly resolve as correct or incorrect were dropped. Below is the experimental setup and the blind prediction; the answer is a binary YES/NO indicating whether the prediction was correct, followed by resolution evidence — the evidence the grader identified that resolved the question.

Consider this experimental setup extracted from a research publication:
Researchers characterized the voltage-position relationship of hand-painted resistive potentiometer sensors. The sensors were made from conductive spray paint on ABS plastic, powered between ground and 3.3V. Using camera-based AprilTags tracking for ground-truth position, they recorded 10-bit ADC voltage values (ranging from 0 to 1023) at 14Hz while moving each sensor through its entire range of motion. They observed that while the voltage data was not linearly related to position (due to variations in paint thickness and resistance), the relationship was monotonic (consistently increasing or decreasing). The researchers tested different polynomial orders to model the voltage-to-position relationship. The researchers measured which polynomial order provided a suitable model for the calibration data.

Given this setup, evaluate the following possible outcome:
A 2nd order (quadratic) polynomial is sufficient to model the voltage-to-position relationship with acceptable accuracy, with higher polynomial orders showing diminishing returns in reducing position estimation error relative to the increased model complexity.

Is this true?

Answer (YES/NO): NO